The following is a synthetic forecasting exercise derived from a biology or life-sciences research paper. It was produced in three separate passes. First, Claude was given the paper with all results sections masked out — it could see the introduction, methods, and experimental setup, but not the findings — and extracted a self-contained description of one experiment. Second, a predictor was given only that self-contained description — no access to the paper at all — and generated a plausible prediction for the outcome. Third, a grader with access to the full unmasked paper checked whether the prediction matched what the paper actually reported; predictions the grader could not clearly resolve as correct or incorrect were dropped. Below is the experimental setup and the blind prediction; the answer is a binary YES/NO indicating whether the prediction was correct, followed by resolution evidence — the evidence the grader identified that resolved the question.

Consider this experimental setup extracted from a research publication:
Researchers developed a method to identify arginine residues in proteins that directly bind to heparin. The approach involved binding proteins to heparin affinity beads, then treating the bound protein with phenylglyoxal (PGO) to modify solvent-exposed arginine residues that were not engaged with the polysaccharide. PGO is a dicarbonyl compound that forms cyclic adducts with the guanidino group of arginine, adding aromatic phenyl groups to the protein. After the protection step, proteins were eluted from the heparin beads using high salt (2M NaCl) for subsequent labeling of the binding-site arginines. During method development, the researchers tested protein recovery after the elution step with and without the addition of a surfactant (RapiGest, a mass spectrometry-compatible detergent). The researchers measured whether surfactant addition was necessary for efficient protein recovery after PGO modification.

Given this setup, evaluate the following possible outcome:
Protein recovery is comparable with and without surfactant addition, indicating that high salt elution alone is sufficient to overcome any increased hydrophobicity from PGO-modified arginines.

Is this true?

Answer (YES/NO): NO